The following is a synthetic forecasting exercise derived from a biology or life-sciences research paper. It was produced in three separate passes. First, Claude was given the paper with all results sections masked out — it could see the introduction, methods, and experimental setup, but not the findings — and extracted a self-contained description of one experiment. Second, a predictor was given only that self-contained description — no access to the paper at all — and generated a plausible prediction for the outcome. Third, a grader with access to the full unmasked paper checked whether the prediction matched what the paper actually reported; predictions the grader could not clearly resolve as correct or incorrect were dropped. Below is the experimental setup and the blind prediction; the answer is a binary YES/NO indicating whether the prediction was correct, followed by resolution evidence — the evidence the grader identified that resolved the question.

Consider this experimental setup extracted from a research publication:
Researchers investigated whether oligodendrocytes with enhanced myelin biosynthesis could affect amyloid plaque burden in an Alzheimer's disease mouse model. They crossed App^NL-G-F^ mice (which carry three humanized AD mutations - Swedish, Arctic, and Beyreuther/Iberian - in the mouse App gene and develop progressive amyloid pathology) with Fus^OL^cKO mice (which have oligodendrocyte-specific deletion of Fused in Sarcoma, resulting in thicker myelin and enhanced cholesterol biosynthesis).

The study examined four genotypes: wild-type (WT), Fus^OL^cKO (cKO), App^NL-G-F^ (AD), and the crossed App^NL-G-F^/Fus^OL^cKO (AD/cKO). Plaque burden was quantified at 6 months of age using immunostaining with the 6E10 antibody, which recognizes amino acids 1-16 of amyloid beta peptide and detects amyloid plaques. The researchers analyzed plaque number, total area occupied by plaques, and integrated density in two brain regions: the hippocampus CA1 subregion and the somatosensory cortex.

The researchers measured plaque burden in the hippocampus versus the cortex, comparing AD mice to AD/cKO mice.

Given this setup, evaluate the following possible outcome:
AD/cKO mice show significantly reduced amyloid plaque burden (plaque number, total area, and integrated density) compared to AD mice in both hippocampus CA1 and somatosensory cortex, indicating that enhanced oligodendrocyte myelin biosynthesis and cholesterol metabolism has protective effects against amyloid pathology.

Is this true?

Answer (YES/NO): NO